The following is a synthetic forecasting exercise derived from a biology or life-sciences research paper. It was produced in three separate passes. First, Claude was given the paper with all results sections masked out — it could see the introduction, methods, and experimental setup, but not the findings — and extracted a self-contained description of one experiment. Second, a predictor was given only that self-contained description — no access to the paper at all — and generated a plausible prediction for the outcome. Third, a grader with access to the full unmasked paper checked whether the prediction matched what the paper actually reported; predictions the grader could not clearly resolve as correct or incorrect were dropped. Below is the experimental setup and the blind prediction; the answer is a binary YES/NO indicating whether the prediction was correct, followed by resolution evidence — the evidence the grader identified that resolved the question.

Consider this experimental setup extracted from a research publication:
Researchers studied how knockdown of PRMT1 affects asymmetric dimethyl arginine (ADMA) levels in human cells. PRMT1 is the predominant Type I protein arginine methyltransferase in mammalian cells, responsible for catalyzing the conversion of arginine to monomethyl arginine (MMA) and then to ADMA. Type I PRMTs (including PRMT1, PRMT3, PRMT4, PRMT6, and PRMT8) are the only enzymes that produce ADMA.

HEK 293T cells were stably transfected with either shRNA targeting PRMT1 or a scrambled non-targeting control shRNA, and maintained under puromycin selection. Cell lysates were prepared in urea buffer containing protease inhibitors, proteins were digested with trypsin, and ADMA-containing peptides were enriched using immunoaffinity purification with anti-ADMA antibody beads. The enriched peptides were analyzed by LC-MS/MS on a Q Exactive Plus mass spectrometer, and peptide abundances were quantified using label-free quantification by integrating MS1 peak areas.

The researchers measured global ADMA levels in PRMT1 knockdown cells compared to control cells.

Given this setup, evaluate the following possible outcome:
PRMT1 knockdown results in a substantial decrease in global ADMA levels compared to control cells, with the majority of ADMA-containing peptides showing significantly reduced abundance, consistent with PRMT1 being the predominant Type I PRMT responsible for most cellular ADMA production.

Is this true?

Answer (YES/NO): NO